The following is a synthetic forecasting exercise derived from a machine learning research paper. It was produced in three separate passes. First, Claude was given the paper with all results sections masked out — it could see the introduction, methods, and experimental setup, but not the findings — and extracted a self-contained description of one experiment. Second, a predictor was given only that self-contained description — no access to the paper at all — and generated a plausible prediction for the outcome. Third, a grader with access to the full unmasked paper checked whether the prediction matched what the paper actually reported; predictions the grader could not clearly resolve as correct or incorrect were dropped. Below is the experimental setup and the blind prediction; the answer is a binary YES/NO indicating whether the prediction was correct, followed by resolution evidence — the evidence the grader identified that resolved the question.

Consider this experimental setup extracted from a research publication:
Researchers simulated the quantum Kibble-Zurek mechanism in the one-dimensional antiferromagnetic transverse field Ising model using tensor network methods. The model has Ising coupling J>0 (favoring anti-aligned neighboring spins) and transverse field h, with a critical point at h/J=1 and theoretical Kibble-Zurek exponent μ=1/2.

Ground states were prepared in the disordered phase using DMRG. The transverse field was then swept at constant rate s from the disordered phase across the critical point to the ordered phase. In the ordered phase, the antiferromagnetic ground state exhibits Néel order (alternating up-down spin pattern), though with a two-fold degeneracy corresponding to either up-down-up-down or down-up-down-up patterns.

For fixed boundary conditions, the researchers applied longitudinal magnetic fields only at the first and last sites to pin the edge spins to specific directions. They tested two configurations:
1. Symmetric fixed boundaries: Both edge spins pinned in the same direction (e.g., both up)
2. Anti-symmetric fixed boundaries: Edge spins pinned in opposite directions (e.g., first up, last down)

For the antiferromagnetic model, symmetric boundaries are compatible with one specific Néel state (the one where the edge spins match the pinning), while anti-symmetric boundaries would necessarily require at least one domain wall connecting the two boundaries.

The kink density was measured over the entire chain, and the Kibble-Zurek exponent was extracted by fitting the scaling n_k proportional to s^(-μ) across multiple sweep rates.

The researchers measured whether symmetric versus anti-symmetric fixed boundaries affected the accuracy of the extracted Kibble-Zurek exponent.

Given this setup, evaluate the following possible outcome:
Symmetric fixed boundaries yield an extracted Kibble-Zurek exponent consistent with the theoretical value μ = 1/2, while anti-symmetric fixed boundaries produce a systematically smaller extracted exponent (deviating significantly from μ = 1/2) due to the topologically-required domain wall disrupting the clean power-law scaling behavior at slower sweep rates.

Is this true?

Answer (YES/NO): NO